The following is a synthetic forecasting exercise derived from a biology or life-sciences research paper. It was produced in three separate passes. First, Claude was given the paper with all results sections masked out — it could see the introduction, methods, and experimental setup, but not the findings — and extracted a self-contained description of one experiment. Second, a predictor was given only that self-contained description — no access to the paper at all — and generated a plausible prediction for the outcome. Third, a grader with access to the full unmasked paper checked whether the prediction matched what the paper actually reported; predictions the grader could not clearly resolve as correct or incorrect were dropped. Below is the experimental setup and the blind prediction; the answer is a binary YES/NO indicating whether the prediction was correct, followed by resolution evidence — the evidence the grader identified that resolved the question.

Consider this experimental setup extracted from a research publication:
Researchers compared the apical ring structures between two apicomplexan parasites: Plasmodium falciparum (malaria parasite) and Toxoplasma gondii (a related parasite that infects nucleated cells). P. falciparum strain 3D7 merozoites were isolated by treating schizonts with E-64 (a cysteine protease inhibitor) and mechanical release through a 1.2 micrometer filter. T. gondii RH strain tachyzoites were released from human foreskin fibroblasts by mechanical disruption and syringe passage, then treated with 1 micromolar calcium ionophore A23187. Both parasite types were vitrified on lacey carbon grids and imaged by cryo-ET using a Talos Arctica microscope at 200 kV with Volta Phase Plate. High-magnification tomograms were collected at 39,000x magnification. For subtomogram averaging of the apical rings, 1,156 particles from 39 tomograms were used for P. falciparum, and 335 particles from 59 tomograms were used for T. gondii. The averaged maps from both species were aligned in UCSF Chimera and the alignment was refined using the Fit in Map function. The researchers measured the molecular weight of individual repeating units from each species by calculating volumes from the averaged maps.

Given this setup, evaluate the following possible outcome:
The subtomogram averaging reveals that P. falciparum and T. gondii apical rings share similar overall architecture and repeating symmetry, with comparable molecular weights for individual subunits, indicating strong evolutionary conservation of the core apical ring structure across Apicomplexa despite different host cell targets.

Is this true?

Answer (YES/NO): NO